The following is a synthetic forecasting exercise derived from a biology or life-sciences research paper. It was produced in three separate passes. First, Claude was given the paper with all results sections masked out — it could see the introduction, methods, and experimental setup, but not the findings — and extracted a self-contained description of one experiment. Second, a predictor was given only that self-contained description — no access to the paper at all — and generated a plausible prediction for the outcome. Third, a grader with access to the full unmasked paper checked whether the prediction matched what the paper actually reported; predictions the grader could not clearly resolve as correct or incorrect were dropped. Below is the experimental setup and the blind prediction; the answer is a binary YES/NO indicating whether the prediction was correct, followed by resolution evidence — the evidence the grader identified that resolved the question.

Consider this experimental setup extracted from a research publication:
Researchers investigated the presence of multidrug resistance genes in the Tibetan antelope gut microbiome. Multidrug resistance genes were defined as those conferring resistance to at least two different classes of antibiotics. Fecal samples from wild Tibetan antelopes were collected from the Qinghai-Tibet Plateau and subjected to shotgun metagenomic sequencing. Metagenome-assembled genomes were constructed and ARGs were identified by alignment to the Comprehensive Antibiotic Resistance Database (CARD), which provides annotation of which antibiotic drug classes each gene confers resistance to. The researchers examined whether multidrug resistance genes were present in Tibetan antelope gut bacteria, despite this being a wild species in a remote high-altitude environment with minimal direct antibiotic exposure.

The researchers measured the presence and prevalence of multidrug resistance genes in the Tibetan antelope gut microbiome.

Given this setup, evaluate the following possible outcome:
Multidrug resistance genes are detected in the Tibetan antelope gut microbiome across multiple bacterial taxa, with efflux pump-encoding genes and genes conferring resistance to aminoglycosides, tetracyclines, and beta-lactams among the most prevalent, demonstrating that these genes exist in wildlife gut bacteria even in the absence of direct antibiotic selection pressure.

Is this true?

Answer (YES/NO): NO